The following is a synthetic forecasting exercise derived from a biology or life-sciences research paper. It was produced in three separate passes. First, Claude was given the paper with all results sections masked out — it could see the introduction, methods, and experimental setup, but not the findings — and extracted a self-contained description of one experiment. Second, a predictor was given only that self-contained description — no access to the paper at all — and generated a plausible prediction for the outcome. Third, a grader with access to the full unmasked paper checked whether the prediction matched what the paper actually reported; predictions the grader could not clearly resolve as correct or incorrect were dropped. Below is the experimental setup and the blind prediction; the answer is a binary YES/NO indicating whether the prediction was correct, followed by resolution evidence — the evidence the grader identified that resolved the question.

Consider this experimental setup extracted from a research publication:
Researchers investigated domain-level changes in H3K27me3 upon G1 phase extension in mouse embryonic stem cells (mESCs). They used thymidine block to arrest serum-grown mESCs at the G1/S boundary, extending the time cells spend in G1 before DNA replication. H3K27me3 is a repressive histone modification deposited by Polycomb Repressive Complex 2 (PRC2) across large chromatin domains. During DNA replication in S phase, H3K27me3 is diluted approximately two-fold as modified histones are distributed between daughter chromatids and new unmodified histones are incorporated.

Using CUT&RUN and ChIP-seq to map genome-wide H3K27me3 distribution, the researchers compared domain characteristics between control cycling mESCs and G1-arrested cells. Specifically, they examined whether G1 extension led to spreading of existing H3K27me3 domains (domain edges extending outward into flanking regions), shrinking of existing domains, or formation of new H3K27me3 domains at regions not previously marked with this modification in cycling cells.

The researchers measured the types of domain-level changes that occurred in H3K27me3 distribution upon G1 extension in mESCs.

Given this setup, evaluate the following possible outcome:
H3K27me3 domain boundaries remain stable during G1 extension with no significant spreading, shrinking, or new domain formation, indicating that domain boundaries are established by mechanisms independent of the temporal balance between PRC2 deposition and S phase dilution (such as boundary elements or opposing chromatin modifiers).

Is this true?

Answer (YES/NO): NO